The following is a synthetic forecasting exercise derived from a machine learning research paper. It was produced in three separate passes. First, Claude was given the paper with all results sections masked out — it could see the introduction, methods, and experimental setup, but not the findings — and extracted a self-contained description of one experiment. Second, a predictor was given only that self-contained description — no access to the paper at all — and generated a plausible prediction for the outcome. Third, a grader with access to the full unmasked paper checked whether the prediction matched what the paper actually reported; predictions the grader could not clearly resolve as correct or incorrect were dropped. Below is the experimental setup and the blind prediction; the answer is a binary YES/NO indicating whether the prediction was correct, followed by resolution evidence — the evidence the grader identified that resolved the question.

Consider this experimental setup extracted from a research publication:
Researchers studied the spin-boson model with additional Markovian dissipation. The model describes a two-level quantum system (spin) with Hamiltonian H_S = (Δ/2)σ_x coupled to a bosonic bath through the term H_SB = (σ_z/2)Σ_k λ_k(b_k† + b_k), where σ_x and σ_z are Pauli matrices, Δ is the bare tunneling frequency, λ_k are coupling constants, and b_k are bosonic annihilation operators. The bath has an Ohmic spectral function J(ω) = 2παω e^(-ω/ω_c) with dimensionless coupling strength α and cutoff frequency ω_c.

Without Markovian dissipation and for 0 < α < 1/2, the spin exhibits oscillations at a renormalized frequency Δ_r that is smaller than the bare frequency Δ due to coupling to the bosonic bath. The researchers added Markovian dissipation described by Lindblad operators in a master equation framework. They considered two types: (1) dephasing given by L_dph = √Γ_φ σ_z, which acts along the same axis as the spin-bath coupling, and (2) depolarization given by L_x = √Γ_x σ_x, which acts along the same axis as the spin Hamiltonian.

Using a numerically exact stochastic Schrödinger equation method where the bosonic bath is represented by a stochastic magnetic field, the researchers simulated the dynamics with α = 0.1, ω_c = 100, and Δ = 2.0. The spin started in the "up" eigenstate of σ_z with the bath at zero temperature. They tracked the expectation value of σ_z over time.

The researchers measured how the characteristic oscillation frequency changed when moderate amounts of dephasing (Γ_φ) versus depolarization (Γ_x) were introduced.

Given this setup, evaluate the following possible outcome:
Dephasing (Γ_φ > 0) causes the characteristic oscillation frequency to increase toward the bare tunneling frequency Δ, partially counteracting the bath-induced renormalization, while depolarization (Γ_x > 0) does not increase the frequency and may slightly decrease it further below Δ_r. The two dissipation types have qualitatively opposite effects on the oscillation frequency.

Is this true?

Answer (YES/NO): NO